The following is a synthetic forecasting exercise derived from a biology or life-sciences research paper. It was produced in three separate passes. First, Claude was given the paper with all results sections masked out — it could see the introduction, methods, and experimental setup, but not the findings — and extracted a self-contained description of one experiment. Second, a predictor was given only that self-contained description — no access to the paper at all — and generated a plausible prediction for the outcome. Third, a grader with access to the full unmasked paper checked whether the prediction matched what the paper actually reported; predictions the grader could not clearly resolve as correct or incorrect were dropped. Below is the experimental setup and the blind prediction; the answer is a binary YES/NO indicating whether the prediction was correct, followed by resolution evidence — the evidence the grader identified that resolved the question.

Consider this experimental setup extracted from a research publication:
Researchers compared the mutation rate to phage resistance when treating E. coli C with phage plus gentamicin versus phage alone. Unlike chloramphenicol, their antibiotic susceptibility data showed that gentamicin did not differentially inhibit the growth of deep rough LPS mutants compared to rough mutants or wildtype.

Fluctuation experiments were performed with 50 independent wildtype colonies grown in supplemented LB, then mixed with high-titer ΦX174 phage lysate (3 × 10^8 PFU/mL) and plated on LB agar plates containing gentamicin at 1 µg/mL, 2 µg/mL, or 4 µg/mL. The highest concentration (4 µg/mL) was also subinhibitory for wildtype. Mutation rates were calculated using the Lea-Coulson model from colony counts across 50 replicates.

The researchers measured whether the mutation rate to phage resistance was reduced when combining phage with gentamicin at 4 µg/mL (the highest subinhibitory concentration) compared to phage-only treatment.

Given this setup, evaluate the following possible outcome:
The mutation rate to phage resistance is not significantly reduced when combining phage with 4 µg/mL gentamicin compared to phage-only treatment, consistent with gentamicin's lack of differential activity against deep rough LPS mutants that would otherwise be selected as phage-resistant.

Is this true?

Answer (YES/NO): NO